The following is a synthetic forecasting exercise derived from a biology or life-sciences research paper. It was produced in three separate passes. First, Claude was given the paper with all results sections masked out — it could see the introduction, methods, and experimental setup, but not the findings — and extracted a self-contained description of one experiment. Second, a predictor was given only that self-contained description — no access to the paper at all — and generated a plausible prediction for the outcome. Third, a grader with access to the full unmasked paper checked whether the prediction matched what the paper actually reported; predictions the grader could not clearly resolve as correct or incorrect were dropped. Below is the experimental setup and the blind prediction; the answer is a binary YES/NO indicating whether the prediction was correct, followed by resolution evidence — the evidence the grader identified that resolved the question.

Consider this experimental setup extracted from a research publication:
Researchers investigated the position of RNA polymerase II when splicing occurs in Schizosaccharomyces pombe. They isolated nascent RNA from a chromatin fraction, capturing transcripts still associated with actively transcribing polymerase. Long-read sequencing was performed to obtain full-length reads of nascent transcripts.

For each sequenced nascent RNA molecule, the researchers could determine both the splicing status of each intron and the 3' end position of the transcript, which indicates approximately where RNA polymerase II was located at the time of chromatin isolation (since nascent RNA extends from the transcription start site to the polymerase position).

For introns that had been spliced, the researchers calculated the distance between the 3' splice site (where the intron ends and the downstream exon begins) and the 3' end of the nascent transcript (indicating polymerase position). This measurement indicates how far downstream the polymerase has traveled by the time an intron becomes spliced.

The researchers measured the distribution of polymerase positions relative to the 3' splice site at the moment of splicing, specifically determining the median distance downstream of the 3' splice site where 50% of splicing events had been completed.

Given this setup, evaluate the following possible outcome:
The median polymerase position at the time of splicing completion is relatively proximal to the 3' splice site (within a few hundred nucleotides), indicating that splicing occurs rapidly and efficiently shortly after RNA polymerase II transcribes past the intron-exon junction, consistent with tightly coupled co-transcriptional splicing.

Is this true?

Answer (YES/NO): YES